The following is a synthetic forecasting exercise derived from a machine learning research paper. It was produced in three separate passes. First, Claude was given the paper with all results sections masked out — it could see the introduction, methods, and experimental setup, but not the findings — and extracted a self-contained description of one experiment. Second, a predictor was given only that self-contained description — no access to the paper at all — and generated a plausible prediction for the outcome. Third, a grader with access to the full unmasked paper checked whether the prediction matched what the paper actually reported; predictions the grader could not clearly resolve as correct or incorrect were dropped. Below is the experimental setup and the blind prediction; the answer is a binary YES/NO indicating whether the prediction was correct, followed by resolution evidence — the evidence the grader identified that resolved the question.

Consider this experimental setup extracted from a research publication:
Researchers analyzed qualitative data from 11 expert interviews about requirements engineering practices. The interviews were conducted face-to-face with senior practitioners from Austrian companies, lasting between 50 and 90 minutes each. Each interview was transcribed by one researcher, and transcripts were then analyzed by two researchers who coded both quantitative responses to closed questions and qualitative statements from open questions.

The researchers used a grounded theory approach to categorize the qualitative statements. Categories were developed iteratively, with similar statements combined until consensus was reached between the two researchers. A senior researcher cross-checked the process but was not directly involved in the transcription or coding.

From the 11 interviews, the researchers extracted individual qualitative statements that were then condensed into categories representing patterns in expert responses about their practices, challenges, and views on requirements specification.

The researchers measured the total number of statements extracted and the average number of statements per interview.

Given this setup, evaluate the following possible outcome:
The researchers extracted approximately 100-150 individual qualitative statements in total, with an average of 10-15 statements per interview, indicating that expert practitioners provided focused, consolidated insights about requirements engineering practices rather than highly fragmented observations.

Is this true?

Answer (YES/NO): NO